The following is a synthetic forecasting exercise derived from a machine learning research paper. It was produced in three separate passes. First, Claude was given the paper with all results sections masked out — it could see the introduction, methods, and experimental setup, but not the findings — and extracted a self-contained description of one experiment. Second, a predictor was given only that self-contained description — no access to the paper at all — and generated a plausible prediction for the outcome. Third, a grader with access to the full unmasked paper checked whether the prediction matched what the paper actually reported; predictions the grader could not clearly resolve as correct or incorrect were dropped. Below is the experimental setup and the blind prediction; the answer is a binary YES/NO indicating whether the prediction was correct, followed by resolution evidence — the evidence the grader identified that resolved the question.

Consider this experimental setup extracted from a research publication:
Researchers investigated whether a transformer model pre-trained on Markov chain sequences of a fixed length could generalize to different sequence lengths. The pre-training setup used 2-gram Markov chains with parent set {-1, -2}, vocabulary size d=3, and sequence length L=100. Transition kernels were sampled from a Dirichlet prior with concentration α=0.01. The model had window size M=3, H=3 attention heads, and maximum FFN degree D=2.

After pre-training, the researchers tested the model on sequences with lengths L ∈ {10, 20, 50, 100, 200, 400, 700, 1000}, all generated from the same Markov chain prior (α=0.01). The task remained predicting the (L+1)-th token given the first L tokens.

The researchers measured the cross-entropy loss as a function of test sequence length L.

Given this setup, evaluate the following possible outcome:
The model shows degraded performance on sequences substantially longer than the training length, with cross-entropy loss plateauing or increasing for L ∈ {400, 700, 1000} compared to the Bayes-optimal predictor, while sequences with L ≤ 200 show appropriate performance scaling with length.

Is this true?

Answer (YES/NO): NO